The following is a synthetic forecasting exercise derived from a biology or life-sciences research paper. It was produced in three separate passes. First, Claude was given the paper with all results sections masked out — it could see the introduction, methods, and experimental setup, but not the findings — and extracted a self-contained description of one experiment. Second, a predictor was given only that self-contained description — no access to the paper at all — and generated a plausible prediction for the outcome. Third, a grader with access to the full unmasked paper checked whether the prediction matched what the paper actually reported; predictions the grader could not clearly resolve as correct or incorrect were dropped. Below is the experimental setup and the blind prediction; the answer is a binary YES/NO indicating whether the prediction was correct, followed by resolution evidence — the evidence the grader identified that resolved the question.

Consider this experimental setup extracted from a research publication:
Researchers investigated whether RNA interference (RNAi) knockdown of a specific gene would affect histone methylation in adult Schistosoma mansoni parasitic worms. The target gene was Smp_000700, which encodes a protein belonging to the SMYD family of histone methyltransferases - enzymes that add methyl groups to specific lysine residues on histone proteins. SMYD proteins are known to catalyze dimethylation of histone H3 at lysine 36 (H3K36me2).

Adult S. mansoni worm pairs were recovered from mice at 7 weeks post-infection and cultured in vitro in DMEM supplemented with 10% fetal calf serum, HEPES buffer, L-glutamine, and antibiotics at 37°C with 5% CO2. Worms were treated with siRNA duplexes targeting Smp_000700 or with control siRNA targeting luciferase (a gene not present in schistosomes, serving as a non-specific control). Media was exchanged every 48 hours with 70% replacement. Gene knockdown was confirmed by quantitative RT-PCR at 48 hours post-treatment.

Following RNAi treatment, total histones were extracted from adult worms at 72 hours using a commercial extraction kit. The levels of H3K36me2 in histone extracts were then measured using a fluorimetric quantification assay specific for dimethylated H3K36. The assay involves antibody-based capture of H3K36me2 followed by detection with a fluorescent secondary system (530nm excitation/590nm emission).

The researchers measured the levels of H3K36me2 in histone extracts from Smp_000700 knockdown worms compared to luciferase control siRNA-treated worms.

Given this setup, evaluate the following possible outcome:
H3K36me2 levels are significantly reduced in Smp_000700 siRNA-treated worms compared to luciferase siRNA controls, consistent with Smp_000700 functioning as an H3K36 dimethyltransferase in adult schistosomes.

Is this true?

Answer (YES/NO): YES